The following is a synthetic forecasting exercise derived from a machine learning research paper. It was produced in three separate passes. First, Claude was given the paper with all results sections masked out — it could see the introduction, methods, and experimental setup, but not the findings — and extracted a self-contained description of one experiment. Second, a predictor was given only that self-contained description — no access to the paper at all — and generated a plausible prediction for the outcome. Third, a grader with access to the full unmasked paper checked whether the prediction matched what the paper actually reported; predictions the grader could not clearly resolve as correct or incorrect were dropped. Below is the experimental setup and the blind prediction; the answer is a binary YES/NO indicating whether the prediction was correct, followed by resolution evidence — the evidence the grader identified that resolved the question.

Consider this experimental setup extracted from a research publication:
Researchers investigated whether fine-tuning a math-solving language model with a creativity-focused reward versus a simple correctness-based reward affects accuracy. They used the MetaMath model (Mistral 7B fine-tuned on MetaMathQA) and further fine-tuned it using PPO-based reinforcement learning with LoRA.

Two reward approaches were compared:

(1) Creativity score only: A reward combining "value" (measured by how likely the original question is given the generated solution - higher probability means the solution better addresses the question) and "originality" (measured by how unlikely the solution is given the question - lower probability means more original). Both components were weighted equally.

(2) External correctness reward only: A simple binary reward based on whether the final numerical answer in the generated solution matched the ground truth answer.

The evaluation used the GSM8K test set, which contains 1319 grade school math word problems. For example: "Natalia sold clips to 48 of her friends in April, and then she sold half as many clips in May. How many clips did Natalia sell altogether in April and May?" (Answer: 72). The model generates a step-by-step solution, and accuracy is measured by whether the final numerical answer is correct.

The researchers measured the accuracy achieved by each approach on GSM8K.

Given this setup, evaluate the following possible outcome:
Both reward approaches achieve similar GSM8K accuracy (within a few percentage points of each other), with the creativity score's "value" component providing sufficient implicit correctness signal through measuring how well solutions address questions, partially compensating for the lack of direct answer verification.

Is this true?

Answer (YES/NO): YES